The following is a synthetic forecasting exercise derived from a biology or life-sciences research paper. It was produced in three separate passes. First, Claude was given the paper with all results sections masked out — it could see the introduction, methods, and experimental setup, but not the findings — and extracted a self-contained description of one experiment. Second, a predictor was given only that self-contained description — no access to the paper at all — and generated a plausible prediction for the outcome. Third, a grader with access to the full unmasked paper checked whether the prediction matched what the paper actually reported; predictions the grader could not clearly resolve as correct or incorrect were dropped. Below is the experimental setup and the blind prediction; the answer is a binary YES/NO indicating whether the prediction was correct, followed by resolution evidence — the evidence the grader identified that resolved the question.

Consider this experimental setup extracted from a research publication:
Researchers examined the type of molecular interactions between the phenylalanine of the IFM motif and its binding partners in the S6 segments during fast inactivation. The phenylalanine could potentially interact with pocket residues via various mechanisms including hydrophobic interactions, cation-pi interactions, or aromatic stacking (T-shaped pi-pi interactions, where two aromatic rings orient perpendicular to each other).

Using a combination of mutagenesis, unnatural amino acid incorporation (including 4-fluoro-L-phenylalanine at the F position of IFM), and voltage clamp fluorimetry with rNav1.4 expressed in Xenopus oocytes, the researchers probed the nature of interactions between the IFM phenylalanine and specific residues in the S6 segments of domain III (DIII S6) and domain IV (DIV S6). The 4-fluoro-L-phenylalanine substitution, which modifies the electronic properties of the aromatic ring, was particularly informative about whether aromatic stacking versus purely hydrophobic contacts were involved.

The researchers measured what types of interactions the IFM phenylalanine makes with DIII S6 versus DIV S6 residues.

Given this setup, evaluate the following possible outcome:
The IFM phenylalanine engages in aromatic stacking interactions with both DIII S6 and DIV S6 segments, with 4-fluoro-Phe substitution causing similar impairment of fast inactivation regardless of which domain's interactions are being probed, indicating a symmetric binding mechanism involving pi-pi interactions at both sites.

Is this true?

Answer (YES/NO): NO